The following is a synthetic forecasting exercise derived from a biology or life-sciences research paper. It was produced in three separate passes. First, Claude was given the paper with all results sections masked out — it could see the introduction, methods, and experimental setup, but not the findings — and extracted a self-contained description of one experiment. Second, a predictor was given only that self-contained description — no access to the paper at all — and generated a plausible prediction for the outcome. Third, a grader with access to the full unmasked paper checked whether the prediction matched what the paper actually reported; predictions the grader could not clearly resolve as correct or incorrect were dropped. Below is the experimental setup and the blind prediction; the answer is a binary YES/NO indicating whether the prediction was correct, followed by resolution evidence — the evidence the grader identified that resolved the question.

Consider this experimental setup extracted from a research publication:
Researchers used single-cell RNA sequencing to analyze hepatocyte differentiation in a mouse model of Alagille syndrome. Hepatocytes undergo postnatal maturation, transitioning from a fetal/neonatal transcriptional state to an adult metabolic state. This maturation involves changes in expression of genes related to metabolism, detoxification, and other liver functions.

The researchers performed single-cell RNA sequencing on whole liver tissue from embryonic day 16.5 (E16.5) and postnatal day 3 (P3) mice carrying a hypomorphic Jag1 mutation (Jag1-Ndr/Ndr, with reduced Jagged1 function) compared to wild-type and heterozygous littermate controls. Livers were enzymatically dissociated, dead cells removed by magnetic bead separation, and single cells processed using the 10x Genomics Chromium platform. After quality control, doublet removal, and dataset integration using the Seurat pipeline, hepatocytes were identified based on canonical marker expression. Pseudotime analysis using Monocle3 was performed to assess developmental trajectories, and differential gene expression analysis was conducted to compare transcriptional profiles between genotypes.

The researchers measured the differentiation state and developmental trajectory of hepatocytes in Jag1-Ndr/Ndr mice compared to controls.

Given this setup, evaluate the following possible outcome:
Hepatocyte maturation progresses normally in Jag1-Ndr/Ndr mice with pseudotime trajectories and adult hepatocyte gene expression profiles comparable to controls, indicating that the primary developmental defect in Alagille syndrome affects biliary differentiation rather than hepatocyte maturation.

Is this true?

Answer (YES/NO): NO